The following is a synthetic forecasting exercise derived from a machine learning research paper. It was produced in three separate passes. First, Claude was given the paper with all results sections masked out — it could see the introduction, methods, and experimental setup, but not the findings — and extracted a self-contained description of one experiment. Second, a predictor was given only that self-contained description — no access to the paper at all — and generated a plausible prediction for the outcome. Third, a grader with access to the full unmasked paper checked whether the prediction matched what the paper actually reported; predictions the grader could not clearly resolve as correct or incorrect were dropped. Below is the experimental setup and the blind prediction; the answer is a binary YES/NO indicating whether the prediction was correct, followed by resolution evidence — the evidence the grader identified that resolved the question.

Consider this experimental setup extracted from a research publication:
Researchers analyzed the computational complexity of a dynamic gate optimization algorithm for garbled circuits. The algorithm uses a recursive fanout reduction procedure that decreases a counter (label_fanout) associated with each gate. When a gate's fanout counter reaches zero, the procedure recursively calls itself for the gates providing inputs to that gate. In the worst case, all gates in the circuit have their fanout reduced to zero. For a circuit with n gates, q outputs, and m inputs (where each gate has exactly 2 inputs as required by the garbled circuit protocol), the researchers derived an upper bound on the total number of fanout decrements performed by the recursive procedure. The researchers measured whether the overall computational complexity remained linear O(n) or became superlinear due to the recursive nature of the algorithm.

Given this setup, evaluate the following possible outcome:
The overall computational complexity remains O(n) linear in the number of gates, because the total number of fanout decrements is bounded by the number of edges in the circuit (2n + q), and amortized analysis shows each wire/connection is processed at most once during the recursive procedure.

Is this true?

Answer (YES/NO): NO